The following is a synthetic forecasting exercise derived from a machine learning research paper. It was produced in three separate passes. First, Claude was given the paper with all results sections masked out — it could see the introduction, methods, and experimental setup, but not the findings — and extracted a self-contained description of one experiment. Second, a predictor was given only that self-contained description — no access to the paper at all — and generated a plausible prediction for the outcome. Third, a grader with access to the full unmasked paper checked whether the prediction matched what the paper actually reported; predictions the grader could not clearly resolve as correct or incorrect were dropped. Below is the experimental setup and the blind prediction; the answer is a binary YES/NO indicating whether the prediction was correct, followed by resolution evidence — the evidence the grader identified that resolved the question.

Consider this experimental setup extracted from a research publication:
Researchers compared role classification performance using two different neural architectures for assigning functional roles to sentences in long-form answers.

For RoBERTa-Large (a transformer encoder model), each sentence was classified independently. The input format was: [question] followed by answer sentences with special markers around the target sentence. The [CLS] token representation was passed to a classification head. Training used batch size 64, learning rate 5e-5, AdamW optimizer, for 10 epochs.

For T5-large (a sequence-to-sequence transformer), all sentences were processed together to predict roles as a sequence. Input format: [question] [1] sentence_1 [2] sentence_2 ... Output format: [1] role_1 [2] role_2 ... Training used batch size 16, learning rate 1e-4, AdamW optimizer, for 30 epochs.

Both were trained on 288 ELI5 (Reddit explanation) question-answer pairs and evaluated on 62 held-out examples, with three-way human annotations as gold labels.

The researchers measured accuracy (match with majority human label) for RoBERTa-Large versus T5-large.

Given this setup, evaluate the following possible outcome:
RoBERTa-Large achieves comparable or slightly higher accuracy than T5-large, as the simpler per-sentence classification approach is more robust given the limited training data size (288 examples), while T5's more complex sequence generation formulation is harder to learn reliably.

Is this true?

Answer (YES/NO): NO